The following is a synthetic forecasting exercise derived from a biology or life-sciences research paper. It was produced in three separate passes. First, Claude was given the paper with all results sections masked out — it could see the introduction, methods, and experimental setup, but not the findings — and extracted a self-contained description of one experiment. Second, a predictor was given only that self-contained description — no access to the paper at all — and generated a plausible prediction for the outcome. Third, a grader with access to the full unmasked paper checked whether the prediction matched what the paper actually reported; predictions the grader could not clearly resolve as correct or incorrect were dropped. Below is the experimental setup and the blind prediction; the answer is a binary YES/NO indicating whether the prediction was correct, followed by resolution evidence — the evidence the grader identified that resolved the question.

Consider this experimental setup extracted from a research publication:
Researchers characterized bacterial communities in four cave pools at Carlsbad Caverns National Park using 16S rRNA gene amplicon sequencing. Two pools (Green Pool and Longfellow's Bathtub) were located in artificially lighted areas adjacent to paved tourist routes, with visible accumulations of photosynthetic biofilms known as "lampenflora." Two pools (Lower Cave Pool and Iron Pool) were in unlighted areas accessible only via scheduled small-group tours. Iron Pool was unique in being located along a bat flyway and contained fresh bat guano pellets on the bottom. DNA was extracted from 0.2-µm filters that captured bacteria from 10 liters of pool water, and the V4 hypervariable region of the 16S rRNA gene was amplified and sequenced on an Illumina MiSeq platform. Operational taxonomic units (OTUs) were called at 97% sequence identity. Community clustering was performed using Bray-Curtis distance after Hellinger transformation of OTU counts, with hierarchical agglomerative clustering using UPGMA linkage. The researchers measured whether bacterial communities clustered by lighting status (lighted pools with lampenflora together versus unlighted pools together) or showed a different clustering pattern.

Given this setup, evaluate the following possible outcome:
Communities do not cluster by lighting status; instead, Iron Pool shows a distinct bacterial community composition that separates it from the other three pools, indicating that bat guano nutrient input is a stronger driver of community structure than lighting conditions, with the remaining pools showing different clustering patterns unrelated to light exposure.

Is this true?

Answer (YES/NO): YES